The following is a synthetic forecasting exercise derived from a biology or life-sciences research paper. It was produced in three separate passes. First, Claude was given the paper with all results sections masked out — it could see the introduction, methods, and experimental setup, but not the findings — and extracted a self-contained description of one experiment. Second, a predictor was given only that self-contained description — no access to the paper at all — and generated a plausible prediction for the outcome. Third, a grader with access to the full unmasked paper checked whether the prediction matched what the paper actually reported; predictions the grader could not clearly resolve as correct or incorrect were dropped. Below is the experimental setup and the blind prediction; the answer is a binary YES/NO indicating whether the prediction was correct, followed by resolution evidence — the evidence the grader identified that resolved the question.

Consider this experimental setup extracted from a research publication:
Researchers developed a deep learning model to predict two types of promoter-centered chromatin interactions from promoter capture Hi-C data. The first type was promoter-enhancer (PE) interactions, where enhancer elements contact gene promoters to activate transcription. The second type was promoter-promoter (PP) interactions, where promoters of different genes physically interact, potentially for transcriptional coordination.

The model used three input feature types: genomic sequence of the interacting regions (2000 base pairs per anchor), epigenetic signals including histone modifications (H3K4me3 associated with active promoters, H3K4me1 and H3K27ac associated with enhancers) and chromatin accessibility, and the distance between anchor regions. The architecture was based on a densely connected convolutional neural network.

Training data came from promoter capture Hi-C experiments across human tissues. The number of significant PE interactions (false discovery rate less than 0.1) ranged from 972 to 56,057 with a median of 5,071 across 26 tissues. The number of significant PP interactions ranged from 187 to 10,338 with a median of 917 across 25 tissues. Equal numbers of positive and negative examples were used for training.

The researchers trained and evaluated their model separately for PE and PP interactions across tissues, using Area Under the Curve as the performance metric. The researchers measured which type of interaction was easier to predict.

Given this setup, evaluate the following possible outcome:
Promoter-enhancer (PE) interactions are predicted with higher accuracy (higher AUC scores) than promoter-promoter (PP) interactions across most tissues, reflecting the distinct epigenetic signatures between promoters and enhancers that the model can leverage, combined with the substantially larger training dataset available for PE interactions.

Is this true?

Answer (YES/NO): NO